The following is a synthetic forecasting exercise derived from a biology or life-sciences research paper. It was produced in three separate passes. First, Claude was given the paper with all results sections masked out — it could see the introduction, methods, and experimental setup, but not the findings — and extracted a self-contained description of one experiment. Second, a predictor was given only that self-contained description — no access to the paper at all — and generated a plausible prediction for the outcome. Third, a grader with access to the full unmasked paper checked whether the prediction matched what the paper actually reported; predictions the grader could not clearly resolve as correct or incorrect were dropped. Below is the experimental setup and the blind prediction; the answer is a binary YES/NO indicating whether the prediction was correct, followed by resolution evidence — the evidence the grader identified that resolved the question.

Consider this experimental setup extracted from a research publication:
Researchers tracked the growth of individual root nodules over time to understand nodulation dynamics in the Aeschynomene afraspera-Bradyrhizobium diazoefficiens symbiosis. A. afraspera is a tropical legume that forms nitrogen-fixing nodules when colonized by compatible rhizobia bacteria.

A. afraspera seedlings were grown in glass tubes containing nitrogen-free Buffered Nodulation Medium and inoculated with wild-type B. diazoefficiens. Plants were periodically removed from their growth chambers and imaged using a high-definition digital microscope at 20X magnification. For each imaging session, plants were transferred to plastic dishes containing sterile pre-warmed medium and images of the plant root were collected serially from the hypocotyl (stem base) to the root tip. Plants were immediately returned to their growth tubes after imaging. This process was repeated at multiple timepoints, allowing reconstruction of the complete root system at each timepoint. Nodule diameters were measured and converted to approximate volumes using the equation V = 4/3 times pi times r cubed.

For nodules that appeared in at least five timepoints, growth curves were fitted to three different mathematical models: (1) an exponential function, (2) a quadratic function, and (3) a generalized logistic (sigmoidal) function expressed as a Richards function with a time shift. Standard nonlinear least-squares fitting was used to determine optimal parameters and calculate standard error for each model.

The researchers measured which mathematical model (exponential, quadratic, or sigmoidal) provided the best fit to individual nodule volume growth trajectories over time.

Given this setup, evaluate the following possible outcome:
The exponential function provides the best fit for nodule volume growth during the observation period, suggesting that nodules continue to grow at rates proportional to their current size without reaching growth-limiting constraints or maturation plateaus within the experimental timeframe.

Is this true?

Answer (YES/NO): NO